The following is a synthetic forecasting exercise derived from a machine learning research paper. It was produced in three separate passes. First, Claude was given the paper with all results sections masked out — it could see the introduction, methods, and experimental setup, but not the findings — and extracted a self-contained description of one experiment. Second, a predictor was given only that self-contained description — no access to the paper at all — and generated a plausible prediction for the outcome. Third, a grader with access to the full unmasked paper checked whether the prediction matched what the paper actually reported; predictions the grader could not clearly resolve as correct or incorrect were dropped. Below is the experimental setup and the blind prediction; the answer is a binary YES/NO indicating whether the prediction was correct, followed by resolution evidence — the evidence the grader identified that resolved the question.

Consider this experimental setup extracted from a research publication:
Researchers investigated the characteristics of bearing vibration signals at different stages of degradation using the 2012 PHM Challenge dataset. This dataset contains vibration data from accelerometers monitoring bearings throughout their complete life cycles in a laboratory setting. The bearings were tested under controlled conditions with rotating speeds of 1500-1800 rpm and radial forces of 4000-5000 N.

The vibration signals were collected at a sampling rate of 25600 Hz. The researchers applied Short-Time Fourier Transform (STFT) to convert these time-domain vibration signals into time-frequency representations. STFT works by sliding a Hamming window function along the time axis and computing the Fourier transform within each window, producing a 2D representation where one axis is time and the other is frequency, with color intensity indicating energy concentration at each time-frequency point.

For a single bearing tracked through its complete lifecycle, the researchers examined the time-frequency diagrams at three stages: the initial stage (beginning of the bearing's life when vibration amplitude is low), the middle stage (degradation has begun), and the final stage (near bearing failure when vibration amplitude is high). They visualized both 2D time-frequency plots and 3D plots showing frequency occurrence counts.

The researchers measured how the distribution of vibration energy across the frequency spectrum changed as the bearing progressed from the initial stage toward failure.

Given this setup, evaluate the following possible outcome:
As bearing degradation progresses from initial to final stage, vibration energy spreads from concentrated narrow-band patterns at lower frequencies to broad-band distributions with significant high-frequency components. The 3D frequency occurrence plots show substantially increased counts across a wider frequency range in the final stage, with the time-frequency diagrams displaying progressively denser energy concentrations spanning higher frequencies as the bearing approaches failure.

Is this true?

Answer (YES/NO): NO